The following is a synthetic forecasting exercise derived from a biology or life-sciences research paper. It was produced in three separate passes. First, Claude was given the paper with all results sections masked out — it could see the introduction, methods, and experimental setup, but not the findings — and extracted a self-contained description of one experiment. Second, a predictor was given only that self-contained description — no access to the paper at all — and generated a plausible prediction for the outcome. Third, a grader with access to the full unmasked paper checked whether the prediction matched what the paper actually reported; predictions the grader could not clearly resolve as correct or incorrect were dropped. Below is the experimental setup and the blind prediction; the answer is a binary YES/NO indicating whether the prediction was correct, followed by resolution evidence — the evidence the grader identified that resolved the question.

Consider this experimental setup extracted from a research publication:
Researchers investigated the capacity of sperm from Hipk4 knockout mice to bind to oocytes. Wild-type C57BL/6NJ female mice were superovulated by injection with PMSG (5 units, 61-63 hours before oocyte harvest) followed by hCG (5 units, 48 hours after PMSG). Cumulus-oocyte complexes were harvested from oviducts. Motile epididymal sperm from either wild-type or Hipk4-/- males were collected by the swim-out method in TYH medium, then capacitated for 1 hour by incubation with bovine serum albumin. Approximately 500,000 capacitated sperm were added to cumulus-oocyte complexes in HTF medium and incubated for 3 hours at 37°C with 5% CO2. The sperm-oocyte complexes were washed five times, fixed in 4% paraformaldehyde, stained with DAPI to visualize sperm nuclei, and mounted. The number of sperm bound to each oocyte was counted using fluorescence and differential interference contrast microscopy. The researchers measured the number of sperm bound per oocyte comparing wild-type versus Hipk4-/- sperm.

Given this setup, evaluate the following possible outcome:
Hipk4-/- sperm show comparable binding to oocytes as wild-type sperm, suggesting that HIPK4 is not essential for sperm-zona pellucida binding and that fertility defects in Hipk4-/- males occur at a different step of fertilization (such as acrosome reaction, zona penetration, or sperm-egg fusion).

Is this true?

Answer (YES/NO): NO